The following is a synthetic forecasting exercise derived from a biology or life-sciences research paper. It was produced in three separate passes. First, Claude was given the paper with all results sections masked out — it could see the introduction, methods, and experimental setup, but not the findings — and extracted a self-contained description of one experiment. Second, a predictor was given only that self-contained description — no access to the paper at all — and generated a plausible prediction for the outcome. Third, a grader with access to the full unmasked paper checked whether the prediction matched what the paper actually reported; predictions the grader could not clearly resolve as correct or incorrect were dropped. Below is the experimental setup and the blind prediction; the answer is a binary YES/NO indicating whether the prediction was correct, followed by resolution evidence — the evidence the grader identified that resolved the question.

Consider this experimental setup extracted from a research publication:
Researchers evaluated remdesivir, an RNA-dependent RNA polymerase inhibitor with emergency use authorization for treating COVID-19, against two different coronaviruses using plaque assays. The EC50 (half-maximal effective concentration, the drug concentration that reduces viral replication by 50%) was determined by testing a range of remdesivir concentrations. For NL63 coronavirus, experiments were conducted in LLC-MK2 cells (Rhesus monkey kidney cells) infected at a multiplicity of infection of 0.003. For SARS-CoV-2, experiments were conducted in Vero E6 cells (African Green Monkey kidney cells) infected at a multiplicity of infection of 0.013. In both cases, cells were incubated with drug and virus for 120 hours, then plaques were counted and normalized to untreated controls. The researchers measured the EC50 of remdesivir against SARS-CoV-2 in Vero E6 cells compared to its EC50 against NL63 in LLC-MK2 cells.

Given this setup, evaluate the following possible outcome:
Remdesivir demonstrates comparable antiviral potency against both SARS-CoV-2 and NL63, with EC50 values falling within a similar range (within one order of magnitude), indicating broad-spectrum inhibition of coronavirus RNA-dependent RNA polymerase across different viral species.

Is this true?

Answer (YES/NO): YES